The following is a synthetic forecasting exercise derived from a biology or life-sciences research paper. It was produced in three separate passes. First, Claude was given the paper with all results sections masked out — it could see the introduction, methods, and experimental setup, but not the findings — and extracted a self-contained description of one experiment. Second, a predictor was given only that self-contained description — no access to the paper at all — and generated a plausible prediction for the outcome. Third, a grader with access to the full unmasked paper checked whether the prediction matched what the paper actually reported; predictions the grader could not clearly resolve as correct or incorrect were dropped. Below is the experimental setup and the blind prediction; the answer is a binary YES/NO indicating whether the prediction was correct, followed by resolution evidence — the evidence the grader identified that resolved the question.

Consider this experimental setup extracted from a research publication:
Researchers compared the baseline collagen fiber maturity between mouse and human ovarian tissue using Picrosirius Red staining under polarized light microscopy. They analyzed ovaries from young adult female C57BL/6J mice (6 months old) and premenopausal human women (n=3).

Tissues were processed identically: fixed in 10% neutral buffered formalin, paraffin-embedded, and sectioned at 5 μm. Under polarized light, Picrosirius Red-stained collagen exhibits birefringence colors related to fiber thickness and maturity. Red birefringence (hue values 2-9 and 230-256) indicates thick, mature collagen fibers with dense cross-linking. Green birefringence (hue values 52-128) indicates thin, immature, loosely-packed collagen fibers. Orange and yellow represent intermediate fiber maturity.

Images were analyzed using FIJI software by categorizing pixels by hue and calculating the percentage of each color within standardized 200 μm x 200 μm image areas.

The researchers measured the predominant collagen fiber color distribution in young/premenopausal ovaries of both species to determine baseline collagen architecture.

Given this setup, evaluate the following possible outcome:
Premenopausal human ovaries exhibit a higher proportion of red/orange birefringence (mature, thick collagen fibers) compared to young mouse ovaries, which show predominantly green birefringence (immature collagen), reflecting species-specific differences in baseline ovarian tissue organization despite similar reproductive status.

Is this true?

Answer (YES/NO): YES